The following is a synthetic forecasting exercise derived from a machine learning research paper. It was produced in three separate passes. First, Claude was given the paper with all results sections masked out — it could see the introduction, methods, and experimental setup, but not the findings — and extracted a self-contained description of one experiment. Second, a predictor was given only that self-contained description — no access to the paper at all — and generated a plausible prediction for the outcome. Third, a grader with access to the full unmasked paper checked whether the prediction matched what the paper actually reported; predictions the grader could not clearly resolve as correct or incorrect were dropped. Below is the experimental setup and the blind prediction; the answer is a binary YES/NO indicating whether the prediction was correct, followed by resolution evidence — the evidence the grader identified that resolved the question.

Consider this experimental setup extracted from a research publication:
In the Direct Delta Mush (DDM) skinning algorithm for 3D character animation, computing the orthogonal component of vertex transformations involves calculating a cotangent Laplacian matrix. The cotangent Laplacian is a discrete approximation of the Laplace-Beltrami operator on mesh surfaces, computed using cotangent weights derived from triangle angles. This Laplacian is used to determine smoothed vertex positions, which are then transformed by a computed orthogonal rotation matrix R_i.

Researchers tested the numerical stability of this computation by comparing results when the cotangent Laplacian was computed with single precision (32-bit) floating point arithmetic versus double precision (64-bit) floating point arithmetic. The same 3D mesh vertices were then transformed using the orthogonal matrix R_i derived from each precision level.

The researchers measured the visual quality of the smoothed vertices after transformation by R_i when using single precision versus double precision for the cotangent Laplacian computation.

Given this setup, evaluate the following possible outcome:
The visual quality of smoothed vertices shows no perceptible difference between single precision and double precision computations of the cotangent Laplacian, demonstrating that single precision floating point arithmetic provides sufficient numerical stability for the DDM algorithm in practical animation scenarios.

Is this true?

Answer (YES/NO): NO